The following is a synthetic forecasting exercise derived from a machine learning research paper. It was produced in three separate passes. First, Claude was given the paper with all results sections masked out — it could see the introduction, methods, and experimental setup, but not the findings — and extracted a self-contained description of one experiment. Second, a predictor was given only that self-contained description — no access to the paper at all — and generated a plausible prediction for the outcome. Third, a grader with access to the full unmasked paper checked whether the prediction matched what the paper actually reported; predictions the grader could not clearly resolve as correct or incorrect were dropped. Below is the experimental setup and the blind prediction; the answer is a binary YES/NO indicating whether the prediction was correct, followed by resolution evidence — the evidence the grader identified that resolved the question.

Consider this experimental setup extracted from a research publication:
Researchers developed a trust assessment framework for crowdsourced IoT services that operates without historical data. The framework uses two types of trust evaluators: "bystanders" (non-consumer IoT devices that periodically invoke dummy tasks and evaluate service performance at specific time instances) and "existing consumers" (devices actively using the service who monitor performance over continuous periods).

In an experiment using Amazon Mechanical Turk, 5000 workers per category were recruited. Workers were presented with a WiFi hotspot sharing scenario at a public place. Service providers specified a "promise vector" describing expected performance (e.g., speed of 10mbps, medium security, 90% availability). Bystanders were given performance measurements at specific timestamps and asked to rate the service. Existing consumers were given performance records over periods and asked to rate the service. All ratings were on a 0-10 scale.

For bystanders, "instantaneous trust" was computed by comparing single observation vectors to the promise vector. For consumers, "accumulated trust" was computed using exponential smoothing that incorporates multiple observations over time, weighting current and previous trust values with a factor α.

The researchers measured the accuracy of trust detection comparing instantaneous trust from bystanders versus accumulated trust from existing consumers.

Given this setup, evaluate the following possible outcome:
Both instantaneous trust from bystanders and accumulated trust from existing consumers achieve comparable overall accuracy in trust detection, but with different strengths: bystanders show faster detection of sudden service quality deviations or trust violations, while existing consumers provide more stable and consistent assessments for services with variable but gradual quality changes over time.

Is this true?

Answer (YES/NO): NO